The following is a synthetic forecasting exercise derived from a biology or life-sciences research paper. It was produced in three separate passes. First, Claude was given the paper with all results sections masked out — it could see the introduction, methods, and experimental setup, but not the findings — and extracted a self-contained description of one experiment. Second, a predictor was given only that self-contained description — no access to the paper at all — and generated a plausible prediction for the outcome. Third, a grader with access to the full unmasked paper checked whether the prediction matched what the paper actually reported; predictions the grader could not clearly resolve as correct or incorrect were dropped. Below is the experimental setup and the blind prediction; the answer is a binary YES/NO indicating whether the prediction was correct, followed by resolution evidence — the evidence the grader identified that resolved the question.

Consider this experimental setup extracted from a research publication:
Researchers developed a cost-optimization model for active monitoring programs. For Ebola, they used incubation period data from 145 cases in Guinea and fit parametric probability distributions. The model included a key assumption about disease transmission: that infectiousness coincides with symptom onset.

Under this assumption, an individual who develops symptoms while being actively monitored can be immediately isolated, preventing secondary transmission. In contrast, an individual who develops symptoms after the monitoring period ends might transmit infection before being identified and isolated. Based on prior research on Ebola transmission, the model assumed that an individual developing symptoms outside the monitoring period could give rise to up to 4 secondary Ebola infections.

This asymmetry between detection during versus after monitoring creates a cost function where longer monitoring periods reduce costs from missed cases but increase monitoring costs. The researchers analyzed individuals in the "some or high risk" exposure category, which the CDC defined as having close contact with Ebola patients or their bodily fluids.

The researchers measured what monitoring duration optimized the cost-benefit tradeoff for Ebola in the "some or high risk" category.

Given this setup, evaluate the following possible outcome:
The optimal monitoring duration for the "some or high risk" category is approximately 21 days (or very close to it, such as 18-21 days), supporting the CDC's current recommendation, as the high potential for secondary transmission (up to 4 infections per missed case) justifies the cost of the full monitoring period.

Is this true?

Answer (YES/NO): NO